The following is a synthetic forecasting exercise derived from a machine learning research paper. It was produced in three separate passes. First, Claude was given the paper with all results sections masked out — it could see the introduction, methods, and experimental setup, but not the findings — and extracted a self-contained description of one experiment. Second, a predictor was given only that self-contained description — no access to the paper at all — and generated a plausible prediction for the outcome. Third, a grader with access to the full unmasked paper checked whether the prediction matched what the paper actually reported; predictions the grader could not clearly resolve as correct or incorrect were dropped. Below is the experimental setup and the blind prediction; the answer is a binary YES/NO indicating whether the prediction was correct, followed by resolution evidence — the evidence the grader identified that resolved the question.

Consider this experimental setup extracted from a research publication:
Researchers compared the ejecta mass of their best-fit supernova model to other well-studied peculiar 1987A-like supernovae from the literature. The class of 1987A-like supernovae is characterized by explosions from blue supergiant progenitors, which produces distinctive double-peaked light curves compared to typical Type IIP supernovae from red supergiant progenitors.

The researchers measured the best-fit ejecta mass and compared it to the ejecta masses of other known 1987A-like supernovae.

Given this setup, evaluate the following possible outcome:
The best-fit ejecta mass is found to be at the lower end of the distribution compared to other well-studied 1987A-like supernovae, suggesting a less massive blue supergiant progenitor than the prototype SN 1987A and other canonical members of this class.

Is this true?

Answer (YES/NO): NO